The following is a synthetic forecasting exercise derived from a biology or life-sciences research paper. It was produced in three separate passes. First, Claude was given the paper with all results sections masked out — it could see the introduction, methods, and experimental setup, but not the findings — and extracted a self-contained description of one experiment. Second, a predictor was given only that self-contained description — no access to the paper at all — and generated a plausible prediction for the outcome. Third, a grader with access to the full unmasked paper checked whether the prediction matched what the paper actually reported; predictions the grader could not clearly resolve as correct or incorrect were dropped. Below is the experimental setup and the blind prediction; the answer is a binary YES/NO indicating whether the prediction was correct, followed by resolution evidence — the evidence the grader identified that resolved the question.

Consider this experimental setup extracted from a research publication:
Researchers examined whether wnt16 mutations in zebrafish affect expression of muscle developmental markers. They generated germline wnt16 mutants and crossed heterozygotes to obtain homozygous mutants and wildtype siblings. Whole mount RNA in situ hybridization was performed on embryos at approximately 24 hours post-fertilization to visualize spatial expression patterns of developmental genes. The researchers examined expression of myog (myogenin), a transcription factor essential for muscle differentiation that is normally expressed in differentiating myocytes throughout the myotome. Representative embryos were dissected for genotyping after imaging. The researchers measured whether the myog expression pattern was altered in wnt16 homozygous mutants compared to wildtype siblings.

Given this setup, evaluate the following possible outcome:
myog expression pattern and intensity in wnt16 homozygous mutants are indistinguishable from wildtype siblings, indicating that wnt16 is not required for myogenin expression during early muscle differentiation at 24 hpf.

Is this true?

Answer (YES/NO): YES